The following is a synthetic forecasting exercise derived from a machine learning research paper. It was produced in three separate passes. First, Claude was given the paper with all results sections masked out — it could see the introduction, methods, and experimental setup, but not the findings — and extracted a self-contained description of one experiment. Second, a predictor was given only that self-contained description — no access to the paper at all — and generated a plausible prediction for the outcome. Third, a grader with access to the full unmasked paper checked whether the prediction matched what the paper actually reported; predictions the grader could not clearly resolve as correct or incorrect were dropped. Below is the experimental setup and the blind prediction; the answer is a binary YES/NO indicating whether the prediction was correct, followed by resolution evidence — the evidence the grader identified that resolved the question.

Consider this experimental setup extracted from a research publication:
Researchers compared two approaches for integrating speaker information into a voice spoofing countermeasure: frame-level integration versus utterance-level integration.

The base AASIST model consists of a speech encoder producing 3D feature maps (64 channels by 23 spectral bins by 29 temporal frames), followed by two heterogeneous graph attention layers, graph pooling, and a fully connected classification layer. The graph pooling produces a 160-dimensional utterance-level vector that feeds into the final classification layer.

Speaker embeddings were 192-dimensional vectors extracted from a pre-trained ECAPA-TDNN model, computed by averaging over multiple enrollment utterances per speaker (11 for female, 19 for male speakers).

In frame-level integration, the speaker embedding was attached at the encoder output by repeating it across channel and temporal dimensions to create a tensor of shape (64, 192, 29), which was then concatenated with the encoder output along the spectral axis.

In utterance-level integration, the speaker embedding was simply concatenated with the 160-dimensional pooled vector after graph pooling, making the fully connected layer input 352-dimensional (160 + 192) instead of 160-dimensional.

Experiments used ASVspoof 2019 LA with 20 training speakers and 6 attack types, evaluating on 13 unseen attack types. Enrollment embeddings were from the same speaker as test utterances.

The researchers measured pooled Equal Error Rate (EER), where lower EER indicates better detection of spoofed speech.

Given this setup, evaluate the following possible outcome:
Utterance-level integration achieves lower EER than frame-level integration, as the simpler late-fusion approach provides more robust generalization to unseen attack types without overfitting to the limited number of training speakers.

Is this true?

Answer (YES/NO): NO